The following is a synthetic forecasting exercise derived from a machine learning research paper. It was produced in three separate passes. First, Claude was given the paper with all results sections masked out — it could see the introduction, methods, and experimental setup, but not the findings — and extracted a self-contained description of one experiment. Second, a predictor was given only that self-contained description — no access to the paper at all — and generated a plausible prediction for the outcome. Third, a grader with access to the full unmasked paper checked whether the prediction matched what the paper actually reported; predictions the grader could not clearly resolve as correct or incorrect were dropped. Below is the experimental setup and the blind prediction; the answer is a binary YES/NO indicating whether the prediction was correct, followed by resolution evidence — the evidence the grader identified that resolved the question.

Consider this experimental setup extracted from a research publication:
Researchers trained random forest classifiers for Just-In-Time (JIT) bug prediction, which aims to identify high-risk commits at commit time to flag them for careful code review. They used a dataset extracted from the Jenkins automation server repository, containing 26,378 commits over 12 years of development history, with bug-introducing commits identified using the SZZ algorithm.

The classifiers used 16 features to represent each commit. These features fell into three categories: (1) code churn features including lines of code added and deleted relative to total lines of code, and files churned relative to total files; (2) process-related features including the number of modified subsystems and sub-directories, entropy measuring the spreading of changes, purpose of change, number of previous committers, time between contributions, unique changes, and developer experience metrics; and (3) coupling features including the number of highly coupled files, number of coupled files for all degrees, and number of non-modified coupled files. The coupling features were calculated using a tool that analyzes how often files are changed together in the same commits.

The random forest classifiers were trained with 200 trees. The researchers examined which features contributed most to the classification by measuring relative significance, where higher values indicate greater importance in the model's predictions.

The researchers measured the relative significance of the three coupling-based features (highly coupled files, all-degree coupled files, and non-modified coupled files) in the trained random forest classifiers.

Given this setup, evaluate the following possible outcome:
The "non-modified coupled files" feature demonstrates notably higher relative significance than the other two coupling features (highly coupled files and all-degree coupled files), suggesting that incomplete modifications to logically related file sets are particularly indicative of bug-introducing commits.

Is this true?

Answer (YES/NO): NO